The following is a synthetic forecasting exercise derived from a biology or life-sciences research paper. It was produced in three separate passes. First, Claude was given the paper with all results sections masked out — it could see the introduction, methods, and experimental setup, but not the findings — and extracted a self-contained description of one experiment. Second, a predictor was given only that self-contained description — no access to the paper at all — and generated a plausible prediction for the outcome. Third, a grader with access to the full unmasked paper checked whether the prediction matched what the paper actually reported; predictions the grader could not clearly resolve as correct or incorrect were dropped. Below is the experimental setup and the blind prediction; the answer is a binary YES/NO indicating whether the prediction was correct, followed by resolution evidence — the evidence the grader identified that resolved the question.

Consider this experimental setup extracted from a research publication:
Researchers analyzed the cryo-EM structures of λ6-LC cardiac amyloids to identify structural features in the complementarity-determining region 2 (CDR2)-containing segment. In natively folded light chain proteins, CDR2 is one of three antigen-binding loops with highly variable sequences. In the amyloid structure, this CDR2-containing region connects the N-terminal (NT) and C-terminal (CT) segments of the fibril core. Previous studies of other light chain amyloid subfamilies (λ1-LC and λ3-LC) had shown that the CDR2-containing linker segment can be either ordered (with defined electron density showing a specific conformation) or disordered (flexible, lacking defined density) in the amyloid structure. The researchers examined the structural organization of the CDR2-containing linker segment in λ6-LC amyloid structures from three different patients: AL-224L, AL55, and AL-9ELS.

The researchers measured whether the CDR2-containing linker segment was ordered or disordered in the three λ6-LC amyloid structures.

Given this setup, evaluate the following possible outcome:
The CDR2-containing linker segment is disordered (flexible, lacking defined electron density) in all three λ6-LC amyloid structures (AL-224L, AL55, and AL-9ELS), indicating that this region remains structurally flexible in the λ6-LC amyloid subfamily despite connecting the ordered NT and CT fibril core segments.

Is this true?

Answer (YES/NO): YES